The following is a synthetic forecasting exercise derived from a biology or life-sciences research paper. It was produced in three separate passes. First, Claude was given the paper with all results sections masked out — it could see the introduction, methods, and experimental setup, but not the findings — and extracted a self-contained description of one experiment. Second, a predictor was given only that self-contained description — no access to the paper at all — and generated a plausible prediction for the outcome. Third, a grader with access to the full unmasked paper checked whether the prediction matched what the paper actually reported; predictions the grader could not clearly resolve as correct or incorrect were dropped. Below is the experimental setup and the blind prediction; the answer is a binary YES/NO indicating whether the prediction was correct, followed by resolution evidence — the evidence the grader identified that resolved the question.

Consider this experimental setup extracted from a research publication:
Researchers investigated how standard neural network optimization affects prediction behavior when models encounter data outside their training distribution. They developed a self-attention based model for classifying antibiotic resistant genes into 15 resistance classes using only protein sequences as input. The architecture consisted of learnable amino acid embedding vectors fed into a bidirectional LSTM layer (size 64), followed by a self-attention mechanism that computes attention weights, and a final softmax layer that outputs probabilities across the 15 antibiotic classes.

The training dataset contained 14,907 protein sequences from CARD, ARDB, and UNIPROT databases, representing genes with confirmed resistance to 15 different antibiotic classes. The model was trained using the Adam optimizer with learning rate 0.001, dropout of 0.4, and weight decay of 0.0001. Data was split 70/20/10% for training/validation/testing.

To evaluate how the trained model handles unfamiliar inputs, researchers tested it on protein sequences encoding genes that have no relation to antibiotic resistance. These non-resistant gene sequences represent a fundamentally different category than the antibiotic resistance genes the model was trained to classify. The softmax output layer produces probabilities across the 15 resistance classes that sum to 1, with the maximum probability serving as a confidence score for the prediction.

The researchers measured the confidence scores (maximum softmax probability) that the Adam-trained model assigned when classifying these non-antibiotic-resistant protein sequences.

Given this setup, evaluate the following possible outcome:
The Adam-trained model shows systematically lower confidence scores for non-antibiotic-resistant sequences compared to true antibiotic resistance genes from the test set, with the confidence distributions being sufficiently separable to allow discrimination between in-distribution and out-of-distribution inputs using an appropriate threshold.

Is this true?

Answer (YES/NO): NO